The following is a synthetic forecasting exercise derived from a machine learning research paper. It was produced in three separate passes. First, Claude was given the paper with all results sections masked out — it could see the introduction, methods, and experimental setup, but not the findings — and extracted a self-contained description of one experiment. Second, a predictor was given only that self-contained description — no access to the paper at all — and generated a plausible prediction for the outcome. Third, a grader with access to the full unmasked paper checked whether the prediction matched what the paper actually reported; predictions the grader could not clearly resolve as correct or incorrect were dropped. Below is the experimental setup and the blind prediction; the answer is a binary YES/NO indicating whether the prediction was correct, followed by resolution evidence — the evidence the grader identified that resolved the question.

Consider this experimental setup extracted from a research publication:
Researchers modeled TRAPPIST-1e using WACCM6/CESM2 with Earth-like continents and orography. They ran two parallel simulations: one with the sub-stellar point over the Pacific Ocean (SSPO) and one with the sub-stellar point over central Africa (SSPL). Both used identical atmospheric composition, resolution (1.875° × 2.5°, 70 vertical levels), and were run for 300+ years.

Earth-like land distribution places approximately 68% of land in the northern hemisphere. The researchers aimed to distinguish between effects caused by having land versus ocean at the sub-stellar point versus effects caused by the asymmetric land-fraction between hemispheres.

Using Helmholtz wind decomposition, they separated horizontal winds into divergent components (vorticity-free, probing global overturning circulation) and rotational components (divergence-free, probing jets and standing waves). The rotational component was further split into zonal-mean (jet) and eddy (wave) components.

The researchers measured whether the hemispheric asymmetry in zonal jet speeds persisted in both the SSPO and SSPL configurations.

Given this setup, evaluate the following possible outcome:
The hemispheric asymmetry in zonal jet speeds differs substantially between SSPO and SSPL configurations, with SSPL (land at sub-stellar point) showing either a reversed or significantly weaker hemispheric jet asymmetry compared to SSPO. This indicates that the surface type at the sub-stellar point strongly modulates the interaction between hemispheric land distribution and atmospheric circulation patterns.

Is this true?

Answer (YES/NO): NO